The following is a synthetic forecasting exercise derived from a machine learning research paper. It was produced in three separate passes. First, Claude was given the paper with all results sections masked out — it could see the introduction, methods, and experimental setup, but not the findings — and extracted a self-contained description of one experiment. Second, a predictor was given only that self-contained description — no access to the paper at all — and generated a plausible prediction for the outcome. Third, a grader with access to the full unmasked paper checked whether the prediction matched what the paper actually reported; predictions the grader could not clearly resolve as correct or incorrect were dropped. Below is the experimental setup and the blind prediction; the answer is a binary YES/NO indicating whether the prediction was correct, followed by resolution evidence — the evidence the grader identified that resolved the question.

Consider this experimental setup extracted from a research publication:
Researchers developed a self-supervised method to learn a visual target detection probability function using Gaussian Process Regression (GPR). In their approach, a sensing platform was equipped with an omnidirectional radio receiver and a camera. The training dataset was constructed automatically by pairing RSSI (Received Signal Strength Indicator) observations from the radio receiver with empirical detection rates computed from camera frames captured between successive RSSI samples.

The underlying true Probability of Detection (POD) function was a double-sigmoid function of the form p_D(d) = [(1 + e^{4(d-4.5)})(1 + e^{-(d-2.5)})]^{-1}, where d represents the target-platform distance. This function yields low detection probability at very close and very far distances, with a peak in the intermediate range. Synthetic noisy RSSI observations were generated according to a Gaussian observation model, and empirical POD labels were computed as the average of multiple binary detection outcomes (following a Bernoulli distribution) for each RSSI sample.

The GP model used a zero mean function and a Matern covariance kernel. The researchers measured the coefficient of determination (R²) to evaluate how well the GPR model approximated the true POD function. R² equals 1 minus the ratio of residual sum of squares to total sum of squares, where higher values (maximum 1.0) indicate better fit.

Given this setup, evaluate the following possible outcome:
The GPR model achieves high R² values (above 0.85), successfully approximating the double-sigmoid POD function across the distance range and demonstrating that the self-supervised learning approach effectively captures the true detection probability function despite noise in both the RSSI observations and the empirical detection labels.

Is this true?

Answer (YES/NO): YES